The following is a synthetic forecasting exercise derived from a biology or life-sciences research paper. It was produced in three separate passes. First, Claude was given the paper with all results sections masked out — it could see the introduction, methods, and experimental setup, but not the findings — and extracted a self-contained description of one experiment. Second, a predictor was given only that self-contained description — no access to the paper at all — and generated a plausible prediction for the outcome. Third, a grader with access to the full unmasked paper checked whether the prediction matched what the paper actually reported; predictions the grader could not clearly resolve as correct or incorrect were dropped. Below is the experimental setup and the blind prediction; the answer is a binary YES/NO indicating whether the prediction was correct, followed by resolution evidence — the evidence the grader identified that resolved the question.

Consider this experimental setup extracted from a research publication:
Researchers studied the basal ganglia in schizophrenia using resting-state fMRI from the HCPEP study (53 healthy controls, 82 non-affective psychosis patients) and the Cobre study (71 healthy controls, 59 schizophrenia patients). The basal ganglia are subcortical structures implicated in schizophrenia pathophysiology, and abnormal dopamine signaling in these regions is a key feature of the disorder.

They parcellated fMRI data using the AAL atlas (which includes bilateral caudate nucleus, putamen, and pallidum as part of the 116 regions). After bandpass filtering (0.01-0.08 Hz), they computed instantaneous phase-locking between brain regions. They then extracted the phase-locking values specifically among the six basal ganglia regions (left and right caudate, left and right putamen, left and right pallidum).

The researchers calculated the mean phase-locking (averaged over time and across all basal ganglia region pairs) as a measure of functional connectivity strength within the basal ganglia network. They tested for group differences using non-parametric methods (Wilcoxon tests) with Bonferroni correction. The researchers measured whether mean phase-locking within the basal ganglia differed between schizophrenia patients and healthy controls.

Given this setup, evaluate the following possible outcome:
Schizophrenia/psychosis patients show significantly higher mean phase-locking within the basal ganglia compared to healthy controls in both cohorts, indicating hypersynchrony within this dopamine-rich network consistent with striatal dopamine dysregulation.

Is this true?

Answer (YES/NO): NO